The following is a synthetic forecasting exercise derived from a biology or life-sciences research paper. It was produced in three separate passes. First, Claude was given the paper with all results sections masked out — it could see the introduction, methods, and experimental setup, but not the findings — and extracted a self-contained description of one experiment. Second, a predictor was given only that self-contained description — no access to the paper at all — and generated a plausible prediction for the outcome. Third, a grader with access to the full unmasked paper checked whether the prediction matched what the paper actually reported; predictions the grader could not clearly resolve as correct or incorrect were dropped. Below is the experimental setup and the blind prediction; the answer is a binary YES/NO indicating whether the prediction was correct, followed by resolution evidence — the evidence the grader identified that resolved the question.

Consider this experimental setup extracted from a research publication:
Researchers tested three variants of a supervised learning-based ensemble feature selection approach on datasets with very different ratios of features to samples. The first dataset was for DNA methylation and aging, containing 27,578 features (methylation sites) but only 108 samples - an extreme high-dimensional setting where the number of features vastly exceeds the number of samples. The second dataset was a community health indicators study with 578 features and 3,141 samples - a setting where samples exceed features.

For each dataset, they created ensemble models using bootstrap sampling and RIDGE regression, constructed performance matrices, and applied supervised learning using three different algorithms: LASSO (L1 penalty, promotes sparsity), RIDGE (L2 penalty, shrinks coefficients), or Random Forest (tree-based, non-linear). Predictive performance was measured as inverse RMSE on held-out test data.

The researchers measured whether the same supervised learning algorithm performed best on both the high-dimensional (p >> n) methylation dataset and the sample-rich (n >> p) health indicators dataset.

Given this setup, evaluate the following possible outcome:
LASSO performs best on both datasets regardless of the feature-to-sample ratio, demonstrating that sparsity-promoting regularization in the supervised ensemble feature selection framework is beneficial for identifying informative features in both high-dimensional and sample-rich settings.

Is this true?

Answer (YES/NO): NO